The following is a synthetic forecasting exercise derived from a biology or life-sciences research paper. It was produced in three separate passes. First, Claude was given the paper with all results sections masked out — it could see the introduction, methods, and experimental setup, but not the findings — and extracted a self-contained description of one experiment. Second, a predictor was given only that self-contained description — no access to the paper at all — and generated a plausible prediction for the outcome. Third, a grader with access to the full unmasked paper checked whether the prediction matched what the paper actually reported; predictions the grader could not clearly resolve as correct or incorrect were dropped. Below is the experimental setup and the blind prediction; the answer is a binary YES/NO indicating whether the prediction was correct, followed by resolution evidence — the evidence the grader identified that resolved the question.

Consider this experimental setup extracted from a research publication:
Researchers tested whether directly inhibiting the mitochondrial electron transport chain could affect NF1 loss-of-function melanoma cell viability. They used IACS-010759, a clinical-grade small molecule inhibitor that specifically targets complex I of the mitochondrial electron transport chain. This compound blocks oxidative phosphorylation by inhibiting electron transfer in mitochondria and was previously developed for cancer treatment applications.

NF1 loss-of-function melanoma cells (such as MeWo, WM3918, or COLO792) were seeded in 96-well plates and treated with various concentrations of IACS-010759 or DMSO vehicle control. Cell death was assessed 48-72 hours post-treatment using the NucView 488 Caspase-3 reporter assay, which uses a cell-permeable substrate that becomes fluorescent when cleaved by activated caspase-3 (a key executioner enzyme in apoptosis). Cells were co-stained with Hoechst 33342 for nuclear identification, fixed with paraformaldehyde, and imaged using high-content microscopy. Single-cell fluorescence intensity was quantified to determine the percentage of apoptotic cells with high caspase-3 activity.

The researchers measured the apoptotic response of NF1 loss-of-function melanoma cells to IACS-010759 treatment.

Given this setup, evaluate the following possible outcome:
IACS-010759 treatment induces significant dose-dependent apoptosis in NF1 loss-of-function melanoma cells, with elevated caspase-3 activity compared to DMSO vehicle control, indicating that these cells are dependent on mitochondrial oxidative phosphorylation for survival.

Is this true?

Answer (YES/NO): NO